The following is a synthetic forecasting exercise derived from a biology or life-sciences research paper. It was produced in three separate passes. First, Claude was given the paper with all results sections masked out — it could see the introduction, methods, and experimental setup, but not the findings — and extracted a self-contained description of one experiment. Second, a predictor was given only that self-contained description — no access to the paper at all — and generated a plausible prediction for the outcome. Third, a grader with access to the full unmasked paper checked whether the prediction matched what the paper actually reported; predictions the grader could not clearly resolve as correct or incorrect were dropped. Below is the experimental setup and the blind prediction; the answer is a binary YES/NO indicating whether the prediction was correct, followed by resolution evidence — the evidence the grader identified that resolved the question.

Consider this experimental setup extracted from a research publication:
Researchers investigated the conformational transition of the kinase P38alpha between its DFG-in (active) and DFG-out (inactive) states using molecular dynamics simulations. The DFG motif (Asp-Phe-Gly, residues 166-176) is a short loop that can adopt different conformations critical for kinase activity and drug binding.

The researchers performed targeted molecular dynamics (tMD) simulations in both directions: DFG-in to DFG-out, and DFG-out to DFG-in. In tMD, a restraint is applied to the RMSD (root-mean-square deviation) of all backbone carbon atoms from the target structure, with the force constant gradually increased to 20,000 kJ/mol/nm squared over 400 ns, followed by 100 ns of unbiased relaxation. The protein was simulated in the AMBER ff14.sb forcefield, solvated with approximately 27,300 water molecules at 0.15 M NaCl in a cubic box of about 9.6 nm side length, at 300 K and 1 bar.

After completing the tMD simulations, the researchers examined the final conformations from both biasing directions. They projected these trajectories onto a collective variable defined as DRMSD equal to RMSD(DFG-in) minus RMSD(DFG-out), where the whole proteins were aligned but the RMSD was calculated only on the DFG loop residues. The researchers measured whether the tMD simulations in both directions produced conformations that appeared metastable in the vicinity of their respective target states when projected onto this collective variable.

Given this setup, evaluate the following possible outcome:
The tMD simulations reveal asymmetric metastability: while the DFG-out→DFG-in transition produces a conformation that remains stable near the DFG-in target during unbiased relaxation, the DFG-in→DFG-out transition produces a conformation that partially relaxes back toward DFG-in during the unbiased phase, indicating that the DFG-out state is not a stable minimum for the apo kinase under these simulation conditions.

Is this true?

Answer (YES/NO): NO